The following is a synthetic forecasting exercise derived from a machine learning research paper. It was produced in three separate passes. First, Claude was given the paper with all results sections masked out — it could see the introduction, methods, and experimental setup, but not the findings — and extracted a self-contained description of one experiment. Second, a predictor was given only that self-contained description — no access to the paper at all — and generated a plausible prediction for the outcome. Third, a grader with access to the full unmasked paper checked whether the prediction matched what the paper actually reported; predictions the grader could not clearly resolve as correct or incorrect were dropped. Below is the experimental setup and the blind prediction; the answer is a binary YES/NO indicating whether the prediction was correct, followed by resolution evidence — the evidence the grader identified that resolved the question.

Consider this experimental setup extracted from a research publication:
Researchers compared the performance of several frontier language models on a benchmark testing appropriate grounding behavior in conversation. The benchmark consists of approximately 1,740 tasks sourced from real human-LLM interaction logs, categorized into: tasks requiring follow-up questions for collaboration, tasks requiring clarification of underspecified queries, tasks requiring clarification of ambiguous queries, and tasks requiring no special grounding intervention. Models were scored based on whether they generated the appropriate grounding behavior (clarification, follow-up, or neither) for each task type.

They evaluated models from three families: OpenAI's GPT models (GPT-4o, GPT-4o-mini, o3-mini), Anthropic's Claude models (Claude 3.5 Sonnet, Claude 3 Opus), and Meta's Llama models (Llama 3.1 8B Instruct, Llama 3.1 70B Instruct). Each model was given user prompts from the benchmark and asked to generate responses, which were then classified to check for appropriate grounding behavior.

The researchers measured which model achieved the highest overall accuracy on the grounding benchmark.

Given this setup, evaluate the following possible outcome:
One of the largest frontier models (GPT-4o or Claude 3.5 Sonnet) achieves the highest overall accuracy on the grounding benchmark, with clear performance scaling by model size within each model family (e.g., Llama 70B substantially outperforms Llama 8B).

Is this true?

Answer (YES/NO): NO